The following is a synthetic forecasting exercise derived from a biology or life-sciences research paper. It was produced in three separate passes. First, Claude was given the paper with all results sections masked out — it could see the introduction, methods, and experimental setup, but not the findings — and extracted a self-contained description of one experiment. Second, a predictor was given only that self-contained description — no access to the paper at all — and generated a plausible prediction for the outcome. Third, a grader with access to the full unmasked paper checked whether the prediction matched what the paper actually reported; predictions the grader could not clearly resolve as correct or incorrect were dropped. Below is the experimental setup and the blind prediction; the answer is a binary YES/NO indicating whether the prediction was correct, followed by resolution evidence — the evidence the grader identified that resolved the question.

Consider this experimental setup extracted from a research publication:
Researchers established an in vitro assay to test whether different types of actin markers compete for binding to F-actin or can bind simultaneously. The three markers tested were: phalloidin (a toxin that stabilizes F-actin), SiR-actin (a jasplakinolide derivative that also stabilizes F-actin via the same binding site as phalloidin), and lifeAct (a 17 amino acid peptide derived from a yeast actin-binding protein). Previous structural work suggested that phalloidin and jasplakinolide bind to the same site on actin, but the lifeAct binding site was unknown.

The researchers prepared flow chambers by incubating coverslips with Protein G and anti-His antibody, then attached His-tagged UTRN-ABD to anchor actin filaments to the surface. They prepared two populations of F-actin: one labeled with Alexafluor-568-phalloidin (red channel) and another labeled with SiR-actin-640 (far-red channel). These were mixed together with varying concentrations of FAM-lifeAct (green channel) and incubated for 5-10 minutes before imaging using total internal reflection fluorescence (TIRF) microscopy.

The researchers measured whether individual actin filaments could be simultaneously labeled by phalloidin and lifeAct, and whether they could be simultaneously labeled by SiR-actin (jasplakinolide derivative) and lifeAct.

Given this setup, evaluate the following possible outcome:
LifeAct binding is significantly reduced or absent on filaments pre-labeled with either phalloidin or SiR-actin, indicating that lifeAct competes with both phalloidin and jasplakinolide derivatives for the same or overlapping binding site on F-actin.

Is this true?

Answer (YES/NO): NO